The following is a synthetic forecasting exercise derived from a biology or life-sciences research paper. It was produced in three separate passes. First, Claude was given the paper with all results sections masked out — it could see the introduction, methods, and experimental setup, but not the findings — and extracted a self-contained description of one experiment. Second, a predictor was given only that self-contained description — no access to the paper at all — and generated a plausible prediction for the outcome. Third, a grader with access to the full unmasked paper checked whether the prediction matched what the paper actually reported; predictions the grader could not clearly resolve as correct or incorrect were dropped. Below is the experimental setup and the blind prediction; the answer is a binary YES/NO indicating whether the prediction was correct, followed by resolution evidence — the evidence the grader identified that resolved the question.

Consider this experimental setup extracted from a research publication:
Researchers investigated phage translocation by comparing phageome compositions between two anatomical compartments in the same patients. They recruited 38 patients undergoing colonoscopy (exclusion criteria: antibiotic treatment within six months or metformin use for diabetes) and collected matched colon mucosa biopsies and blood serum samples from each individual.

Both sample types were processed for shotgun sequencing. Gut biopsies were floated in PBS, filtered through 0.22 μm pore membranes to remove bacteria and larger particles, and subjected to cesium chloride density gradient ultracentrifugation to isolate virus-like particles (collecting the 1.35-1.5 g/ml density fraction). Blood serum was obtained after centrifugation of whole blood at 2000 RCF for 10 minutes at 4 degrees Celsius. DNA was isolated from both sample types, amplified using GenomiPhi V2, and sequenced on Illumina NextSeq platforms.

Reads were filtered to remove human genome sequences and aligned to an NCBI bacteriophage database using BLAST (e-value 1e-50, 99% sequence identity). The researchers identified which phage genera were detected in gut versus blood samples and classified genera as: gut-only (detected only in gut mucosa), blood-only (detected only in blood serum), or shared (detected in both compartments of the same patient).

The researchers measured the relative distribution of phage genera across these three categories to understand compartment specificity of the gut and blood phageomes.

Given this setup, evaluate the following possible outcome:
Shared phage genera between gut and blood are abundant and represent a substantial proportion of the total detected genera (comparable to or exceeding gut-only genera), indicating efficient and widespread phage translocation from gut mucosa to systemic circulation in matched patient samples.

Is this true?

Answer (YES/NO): NO